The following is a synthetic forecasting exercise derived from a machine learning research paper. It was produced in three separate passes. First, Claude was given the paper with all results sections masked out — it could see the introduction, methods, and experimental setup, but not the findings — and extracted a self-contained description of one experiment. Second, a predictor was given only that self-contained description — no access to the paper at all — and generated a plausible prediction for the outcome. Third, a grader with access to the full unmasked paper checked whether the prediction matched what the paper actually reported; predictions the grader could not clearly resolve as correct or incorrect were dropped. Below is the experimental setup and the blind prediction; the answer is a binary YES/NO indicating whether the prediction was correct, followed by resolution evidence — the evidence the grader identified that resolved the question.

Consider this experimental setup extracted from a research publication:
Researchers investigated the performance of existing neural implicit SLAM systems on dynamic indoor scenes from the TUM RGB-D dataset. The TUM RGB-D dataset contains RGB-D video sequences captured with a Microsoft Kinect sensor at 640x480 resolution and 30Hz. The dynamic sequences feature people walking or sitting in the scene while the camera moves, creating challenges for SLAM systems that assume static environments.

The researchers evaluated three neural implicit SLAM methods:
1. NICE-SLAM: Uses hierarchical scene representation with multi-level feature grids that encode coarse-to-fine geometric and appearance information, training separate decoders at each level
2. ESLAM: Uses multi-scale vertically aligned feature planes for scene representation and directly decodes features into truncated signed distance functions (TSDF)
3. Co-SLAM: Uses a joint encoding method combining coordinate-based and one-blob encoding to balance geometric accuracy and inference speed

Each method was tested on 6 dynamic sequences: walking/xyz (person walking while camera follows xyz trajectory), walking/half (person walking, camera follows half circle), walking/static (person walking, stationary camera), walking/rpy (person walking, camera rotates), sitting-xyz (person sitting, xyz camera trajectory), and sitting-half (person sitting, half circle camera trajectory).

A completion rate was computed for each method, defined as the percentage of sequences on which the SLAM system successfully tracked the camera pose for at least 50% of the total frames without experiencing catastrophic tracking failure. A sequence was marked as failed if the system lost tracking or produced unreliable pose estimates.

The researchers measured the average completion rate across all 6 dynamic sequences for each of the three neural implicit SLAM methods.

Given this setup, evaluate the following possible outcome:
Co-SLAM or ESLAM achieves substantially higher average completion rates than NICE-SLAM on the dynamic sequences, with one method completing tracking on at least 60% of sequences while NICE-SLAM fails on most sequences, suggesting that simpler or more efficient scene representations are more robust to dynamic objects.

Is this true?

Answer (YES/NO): NO